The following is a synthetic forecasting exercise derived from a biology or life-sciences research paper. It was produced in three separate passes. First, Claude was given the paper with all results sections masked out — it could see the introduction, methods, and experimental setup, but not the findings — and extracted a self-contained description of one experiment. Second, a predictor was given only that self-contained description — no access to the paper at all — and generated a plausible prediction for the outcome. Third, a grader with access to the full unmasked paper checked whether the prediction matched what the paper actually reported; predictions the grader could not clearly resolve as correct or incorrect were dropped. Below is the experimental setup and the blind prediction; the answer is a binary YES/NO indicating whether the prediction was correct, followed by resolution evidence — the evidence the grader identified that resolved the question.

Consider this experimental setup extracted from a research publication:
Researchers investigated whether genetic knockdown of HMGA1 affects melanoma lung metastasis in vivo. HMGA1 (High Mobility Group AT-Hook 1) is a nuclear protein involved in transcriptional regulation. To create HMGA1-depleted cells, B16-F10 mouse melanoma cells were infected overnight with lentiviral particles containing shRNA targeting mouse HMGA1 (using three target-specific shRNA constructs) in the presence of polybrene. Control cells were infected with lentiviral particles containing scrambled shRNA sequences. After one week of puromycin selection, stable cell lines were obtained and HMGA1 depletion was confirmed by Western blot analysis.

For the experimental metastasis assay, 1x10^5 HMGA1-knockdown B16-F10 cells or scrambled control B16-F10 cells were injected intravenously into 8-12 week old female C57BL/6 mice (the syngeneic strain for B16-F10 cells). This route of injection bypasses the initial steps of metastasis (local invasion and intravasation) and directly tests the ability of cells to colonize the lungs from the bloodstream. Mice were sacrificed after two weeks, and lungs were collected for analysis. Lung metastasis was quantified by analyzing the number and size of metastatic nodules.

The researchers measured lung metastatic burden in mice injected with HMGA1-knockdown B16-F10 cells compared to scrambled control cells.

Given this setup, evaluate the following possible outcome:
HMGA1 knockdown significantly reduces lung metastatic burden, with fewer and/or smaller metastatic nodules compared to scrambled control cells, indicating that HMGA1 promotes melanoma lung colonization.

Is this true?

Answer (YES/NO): YES